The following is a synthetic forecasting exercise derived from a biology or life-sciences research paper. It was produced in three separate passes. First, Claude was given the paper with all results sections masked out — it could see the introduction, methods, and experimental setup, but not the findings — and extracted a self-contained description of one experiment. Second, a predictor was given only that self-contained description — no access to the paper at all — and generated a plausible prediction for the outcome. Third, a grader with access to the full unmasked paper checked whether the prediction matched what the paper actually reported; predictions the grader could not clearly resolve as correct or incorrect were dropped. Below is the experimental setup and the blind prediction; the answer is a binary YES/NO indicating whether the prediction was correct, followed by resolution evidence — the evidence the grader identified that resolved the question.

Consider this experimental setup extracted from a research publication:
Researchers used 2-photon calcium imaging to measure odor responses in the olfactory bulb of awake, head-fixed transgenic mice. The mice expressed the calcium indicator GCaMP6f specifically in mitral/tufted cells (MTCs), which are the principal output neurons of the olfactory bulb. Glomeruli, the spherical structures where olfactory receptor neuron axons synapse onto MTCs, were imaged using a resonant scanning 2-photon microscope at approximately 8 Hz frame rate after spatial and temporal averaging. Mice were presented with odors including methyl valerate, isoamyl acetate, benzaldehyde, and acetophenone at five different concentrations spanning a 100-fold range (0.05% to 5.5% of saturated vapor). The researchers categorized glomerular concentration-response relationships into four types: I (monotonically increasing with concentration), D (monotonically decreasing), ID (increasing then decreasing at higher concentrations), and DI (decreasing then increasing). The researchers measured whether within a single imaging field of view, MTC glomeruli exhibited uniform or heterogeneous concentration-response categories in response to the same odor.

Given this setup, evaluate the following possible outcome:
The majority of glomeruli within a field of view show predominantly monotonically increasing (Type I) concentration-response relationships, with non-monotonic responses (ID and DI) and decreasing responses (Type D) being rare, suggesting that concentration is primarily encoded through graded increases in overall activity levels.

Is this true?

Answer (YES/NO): NO